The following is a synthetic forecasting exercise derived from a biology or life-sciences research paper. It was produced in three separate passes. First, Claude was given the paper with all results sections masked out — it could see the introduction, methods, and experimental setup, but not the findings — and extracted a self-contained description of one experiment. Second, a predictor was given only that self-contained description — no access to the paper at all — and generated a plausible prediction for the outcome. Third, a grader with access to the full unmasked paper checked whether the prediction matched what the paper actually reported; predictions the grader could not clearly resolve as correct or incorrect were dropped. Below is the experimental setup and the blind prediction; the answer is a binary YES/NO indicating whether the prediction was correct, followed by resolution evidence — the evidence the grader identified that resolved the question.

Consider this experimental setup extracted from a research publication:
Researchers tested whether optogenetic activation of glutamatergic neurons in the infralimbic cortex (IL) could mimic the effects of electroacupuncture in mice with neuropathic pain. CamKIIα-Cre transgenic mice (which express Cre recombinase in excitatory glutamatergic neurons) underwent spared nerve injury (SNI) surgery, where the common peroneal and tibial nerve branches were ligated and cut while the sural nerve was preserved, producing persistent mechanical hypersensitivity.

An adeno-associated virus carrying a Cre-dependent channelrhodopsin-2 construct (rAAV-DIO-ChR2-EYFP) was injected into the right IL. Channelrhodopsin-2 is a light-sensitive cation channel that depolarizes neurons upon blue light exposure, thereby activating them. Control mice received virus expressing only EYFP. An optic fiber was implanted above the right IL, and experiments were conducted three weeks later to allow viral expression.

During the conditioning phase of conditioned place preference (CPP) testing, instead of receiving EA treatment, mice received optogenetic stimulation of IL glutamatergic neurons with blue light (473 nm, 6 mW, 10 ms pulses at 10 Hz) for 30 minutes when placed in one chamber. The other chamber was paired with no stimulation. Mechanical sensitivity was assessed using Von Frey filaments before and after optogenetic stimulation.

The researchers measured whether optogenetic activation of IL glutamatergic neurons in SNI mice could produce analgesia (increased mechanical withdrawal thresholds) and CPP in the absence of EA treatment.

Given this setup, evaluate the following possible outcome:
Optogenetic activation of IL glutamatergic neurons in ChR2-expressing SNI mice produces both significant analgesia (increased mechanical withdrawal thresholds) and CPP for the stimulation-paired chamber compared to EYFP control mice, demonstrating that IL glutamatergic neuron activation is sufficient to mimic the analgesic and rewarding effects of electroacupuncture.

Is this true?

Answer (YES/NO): YES